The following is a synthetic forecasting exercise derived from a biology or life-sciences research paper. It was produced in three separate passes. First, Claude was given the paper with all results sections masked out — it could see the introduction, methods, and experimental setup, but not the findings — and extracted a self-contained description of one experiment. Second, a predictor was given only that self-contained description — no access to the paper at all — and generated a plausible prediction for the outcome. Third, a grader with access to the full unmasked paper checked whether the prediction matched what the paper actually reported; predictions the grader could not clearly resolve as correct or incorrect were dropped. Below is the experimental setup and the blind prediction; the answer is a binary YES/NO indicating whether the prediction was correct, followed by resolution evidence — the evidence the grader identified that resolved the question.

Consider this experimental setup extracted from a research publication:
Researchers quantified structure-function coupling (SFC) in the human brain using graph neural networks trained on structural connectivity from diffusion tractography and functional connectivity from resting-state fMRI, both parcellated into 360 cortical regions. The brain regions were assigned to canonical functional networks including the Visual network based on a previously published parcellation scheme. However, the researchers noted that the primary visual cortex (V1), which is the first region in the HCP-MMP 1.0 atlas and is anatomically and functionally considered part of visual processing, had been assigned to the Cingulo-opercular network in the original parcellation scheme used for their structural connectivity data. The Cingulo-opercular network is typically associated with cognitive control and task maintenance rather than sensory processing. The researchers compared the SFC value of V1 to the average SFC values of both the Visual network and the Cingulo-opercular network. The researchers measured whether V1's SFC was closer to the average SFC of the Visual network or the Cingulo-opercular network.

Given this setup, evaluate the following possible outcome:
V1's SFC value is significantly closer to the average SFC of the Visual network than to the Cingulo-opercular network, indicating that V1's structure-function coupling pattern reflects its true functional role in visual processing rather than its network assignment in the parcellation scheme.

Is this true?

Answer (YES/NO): NO